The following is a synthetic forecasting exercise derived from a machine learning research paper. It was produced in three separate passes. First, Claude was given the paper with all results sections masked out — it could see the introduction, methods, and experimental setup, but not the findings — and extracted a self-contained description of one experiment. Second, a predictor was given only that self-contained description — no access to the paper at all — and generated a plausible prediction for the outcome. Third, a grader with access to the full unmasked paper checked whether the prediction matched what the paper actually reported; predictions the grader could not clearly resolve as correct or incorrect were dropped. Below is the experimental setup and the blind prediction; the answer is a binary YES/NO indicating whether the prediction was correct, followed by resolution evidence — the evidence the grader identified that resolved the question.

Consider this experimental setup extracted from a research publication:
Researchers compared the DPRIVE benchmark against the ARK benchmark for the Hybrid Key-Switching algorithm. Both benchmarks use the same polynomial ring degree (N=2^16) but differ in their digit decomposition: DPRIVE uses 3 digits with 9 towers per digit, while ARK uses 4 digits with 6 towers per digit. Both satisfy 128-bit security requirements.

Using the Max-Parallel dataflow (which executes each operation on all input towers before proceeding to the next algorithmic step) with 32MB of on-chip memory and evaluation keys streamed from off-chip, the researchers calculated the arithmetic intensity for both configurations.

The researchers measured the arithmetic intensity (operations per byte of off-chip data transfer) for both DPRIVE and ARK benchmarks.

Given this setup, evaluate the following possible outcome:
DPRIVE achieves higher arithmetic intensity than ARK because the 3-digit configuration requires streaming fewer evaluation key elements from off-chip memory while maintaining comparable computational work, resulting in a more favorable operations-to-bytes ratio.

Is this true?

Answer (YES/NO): YES